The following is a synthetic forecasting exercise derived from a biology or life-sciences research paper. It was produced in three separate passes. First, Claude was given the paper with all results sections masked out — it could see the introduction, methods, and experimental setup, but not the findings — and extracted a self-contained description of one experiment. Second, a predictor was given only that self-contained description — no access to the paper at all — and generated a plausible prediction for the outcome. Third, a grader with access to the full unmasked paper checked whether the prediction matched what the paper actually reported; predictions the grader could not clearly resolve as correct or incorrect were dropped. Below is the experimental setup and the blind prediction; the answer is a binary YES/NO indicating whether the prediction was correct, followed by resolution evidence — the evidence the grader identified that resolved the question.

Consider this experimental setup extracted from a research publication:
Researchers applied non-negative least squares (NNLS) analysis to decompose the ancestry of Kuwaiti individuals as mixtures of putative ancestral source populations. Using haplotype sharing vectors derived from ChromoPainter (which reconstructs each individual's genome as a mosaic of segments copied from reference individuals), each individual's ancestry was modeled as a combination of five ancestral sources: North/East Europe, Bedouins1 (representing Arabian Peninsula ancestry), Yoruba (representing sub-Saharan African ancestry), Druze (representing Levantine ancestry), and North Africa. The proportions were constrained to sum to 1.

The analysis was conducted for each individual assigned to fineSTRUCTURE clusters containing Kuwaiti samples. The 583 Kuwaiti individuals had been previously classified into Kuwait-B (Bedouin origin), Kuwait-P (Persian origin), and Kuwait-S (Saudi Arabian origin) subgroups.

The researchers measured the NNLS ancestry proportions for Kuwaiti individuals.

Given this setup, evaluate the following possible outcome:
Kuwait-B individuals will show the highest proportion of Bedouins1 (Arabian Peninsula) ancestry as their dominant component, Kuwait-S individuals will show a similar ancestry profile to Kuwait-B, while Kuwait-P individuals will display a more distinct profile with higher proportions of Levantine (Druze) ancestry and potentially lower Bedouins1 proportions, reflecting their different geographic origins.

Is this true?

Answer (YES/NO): NO